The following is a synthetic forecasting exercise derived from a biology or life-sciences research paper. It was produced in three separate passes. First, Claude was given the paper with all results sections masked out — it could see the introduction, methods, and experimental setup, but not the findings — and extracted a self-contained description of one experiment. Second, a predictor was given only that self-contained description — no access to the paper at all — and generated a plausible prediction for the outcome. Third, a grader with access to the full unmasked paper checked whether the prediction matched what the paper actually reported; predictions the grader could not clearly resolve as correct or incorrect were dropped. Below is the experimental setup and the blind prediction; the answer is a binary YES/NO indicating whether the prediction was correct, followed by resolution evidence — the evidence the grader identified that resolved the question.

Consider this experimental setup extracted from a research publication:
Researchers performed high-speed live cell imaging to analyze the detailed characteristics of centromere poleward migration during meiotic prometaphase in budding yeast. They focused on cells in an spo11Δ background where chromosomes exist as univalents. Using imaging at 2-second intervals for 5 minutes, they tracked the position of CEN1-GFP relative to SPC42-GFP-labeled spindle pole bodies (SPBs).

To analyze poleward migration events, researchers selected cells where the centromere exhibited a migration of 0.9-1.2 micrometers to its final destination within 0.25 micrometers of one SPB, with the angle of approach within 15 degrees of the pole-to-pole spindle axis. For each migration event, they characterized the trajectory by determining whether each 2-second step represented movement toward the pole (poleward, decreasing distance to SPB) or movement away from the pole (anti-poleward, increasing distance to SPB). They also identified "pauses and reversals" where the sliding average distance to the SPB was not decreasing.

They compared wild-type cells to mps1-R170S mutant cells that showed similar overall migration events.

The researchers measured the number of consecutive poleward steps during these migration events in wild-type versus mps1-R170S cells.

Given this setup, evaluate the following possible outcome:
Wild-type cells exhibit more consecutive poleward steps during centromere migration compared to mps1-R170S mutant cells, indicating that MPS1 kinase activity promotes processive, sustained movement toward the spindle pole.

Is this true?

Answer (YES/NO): YES